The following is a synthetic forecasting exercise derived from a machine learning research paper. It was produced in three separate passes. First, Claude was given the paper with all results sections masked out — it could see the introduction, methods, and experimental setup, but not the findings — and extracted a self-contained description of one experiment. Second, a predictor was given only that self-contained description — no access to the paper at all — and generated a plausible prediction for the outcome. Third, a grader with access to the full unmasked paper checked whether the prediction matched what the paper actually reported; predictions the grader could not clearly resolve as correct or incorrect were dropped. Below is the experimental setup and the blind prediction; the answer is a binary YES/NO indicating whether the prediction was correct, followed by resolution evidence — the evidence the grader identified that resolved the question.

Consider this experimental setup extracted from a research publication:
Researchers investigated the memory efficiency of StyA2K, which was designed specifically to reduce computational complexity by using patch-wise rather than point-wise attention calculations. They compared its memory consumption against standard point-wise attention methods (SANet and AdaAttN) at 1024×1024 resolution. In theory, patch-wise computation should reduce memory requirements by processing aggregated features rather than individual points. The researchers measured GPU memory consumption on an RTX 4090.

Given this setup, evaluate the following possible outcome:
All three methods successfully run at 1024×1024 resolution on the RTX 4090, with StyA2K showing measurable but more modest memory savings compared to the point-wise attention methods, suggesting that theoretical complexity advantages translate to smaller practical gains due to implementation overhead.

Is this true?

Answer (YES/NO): NO